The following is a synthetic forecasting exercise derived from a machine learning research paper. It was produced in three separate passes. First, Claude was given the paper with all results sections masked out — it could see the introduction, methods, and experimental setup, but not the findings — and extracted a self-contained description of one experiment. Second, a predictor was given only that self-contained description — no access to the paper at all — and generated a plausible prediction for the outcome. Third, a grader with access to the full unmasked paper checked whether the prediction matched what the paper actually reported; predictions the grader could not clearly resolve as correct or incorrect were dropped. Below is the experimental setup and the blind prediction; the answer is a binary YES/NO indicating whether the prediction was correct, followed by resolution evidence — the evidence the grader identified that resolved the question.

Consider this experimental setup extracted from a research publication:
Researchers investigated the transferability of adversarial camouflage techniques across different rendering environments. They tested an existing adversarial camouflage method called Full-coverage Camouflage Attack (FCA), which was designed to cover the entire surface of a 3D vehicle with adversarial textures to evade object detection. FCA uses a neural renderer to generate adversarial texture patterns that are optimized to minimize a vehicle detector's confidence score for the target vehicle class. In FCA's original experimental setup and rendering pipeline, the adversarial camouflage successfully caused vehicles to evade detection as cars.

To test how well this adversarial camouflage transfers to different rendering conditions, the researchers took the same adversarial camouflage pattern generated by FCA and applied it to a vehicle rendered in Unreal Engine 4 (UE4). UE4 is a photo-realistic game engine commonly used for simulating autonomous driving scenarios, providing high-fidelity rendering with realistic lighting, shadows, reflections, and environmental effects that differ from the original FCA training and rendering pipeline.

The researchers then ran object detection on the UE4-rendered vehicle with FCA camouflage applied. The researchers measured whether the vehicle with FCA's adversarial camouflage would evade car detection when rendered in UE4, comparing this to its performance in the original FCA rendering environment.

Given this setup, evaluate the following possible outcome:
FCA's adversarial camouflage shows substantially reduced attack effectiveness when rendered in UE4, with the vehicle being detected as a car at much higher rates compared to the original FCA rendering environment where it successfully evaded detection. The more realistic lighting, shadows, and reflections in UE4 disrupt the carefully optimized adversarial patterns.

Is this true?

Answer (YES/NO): YES